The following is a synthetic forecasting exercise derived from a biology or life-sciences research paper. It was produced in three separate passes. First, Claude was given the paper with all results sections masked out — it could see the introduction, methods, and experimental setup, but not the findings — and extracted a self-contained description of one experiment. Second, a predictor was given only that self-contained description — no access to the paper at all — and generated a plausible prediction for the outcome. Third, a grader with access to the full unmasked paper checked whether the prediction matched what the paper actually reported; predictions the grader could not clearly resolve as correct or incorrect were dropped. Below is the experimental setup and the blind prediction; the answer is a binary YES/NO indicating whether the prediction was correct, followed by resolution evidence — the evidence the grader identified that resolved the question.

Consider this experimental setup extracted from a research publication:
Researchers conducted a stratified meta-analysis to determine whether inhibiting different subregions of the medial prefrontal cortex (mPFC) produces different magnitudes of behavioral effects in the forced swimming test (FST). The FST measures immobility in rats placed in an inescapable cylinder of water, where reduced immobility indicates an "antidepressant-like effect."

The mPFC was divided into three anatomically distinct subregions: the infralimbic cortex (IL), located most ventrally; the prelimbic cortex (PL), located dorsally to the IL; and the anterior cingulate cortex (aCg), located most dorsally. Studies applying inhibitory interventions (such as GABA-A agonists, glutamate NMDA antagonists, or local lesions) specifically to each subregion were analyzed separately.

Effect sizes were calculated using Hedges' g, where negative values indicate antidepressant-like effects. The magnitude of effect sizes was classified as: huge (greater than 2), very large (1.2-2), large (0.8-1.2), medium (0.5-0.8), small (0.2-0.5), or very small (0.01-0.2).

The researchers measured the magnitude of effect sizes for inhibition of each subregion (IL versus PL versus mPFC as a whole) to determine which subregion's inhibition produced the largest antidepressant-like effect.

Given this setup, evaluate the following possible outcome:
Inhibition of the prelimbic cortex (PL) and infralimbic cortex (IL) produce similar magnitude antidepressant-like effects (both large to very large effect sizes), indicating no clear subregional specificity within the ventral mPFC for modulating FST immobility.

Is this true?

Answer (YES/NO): NO